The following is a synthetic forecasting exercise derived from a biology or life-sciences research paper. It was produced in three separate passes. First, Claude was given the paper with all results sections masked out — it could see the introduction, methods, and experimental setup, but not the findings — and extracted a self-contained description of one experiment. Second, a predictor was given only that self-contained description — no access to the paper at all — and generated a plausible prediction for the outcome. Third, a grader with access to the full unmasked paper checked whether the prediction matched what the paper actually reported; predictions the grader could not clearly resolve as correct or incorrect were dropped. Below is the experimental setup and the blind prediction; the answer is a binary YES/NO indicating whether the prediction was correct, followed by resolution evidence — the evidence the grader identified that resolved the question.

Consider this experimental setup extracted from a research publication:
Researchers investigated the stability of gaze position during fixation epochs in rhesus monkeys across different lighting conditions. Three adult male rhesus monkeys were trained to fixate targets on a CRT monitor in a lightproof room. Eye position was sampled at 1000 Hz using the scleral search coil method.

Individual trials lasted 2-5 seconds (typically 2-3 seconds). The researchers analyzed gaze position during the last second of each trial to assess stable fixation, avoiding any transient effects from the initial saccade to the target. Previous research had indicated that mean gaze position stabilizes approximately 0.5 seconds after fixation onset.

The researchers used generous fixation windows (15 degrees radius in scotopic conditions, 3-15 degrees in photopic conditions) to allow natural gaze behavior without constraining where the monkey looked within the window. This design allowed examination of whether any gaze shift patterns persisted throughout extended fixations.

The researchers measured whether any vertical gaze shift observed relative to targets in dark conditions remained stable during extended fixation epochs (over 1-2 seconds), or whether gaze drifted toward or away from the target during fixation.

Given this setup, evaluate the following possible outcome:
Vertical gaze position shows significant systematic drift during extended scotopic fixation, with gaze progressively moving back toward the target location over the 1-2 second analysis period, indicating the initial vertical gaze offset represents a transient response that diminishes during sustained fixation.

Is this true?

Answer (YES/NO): NO